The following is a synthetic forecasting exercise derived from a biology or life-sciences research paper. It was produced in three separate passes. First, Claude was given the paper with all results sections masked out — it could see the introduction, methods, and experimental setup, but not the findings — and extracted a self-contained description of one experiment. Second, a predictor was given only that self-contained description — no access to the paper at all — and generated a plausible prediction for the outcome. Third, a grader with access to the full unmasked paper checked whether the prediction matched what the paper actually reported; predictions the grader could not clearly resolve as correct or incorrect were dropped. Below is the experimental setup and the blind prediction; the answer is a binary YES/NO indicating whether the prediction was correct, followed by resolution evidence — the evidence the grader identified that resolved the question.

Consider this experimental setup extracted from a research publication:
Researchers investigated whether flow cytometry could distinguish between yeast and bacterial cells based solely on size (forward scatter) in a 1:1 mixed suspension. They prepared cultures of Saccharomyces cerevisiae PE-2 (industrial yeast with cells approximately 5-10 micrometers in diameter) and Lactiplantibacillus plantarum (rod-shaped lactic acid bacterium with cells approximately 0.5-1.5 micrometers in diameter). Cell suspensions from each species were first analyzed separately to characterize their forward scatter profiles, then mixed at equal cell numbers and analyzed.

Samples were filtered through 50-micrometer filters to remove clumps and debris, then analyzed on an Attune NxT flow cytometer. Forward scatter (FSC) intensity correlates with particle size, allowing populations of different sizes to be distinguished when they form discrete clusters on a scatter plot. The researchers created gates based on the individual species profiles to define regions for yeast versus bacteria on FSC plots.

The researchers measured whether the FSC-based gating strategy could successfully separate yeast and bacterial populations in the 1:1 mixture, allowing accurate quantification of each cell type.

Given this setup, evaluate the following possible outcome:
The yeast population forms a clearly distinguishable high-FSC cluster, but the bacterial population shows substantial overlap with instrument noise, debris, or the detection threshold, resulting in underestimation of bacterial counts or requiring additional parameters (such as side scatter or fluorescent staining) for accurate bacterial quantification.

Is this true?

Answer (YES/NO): NO